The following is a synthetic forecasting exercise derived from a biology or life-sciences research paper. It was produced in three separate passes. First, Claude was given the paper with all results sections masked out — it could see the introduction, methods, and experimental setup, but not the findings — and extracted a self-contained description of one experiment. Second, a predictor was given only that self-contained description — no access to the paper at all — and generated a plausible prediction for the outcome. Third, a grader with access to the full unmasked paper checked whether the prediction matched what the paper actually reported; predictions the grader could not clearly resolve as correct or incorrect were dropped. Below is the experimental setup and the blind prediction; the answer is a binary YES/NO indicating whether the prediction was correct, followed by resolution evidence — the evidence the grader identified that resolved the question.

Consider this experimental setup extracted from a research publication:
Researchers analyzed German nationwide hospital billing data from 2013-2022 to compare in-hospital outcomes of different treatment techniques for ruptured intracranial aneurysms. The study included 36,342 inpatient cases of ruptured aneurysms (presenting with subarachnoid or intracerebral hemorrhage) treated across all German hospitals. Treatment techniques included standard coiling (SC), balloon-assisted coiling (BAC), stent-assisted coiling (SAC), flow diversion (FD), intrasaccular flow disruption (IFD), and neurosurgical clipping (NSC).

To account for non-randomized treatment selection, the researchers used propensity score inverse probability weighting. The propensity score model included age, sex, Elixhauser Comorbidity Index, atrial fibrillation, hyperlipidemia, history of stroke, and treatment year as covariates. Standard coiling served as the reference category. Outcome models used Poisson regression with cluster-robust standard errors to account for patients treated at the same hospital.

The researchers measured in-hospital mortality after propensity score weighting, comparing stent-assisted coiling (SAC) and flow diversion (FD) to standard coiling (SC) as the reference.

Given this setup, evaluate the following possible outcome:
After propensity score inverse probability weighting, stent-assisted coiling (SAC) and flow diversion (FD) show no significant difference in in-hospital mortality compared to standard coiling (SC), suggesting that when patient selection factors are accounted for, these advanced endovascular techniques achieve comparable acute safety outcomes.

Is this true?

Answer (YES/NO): NO